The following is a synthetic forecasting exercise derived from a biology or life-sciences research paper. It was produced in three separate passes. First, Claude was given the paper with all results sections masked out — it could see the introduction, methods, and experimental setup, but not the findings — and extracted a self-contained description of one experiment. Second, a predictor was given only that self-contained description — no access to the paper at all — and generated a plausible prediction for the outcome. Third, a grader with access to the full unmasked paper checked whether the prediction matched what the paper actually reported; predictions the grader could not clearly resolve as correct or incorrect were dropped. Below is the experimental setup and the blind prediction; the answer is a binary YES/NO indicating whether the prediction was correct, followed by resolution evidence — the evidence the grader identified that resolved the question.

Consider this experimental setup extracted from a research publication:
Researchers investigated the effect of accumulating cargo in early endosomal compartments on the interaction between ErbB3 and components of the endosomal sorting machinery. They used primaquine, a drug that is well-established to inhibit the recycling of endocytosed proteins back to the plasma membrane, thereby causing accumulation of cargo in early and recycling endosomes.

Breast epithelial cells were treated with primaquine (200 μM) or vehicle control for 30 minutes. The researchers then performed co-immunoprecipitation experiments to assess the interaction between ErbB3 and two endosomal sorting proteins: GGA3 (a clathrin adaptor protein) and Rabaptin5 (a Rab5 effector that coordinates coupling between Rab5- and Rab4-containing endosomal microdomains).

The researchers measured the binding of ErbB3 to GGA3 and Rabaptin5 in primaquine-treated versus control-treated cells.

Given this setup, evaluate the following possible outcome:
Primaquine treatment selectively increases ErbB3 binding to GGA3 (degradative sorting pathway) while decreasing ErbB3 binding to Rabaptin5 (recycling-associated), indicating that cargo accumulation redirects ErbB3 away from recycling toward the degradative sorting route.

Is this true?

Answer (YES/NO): NO